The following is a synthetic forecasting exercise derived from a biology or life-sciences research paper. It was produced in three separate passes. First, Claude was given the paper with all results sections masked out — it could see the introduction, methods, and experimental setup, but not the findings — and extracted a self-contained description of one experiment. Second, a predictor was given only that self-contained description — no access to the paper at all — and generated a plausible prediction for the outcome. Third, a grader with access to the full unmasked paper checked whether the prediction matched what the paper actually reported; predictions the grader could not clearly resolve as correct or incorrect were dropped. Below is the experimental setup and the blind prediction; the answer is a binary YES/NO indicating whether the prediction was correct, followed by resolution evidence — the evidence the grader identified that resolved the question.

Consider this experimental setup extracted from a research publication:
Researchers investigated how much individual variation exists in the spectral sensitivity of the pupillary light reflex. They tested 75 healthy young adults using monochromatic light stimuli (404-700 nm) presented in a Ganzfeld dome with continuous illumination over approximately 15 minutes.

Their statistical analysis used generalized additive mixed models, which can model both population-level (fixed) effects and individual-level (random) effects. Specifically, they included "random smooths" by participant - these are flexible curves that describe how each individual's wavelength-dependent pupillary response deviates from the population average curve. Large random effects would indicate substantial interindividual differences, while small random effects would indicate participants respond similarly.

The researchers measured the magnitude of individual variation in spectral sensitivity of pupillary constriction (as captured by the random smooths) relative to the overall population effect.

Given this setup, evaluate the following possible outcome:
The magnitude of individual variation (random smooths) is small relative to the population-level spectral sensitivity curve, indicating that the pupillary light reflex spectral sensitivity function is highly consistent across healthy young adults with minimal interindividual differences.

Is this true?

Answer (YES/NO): NO